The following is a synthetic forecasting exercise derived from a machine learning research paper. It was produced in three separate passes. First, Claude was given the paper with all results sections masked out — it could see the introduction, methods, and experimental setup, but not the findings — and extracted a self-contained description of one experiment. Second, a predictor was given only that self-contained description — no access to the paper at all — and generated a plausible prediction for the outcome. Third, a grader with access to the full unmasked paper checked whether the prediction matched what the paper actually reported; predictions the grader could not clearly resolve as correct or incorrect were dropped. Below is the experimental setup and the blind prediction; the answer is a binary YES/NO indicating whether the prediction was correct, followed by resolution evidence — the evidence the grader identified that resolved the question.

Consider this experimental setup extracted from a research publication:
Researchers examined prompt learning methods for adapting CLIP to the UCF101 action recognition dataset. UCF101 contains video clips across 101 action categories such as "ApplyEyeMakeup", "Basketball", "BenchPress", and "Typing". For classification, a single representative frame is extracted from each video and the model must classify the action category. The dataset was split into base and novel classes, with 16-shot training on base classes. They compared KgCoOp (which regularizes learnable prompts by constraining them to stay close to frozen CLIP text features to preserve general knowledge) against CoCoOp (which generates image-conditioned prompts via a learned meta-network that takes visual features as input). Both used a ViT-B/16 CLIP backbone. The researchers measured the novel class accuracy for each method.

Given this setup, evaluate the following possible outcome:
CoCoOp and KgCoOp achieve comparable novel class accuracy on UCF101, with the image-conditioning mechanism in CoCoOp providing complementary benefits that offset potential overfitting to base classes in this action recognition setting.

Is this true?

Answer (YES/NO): NO